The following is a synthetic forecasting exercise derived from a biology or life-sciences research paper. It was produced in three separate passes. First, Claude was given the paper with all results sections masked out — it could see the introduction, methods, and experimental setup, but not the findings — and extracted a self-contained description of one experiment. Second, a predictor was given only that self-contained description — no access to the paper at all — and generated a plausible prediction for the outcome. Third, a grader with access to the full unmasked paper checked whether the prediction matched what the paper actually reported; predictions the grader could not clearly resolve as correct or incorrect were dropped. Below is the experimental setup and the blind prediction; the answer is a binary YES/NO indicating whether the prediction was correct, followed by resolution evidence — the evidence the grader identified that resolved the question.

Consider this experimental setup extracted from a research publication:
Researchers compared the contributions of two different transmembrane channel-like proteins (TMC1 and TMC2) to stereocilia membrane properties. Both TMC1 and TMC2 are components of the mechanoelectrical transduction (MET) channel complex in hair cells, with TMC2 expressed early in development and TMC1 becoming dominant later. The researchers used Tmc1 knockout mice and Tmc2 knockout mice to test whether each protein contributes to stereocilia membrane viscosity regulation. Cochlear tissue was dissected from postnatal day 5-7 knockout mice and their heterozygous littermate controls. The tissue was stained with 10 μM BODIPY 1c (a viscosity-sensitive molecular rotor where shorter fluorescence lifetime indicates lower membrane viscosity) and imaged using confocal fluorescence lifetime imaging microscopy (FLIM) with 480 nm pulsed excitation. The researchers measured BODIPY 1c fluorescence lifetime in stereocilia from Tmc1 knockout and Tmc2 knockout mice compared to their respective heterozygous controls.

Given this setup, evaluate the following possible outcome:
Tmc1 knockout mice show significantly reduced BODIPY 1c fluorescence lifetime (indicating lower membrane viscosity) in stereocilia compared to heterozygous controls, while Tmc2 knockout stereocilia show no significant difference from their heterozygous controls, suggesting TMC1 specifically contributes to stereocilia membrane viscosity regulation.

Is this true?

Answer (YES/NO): NO